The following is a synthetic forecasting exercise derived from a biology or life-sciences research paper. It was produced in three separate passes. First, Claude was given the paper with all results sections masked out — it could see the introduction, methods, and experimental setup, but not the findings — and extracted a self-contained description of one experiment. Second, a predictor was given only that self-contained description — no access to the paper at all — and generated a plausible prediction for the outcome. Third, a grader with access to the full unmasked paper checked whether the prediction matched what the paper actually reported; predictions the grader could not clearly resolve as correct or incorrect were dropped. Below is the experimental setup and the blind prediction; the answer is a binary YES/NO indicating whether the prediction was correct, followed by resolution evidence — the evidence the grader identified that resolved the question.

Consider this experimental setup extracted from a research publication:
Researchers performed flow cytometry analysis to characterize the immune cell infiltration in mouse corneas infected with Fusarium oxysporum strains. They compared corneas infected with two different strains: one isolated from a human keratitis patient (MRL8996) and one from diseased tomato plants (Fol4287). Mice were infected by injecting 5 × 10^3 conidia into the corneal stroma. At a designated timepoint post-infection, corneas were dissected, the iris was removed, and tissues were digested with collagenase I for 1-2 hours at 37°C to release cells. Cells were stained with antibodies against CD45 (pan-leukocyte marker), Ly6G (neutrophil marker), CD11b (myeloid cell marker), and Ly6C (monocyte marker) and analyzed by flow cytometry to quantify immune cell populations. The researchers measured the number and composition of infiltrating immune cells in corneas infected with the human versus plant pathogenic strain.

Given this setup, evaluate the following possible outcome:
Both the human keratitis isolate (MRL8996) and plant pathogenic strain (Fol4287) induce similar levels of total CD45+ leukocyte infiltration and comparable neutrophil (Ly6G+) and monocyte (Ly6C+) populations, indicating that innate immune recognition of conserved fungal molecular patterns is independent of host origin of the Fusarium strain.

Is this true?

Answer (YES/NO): NO